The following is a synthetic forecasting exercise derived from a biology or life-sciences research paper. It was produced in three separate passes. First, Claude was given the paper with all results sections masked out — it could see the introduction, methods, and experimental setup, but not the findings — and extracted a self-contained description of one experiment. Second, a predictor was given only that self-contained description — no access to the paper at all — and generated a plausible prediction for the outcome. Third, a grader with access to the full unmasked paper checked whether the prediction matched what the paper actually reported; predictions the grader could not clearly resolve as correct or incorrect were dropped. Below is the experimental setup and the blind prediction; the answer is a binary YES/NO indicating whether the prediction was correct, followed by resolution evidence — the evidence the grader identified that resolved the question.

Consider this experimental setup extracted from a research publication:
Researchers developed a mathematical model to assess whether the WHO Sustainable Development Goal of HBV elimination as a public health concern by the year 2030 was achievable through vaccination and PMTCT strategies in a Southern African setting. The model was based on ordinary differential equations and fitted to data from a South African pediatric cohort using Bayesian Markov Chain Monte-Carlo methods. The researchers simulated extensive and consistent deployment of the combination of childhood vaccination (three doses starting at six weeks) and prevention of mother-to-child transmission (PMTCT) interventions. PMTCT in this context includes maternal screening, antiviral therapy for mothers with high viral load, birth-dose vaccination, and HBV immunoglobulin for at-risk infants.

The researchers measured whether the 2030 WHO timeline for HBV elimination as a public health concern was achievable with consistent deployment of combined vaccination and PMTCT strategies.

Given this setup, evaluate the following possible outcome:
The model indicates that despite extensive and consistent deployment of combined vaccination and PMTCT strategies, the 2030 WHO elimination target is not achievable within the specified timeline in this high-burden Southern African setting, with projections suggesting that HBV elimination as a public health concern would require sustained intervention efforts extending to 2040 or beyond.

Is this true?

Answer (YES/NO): YES